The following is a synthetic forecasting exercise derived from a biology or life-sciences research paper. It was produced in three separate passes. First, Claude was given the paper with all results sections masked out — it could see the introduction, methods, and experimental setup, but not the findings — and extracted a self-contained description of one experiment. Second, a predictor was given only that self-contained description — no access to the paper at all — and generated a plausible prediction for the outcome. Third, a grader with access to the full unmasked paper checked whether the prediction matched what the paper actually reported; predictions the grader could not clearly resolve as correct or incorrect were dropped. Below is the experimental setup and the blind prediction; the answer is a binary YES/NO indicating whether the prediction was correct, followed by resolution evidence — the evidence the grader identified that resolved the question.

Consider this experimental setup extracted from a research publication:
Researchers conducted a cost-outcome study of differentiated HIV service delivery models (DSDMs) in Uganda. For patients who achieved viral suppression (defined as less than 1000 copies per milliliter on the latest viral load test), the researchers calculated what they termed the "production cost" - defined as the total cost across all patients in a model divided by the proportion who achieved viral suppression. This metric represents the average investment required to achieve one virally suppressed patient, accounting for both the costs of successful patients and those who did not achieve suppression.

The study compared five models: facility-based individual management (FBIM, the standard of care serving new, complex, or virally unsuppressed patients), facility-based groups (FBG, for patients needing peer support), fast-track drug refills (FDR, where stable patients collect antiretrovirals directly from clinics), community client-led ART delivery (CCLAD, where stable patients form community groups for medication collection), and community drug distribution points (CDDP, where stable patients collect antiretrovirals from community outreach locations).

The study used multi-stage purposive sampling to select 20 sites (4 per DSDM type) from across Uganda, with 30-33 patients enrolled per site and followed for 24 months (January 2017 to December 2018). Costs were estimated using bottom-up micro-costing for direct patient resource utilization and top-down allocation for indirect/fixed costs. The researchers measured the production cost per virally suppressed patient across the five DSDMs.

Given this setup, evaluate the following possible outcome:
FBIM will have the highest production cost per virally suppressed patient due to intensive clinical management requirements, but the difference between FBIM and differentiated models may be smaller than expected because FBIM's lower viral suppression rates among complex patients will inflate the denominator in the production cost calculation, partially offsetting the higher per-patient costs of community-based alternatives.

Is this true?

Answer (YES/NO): NO